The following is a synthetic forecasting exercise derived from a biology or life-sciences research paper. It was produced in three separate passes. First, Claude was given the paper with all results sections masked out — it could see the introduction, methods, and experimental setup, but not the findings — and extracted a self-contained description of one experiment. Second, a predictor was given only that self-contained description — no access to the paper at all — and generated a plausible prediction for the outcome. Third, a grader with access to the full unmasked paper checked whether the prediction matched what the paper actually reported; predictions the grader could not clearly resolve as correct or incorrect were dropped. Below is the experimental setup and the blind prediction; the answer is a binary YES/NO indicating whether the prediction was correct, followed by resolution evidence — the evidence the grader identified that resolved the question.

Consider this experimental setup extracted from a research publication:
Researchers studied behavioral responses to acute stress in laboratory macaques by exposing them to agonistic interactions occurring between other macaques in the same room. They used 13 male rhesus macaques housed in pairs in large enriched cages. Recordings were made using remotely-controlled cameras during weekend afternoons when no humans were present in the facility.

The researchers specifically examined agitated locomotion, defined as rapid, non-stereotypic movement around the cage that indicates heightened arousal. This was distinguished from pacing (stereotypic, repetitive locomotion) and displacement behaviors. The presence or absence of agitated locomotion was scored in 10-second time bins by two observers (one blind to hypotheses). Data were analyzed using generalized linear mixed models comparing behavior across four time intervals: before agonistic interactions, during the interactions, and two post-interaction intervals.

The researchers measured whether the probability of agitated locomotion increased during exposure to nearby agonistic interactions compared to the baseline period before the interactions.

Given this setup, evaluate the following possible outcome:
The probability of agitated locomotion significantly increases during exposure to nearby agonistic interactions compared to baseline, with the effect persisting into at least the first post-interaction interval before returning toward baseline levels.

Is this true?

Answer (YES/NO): NO